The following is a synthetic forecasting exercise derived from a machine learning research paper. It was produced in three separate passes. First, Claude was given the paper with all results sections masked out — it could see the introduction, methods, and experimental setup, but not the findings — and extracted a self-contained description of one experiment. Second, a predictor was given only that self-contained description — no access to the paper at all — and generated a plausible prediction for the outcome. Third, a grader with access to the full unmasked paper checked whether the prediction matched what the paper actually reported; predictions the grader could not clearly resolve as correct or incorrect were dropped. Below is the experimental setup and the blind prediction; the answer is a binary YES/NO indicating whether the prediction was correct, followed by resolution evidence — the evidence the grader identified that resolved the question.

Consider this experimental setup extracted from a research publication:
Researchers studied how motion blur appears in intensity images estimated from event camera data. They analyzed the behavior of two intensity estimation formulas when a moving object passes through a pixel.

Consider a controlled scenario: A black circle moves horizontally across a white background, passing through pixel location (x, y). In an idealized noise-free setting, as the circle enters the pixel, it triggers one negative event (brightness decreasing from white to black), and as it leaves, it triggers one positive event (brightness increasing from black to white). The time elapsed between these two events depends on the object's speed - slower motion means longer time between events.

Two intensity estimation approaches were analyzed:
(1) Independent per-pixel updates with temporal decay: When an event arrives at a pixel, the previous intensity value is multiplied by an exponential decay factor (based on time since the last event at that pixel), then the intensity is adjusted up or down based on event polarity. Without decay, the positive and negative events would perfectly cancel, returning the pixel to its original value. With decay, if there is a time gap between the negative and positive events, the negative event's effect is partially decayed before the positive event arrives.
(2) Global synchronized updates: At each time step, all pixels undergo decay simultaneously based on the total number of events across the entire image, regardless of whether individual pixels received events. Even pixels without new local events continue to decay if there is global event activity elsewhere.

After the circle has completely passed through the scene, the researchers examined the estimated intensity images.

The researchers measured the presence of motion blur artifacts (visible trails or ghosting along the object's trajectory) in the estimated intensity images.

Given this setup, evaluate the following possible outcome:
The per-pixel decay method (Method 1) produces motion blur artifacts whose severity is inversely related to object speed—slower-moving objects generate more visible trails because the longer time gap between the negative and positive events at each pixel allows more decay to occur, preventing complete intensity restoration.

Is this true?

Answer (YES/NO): YES